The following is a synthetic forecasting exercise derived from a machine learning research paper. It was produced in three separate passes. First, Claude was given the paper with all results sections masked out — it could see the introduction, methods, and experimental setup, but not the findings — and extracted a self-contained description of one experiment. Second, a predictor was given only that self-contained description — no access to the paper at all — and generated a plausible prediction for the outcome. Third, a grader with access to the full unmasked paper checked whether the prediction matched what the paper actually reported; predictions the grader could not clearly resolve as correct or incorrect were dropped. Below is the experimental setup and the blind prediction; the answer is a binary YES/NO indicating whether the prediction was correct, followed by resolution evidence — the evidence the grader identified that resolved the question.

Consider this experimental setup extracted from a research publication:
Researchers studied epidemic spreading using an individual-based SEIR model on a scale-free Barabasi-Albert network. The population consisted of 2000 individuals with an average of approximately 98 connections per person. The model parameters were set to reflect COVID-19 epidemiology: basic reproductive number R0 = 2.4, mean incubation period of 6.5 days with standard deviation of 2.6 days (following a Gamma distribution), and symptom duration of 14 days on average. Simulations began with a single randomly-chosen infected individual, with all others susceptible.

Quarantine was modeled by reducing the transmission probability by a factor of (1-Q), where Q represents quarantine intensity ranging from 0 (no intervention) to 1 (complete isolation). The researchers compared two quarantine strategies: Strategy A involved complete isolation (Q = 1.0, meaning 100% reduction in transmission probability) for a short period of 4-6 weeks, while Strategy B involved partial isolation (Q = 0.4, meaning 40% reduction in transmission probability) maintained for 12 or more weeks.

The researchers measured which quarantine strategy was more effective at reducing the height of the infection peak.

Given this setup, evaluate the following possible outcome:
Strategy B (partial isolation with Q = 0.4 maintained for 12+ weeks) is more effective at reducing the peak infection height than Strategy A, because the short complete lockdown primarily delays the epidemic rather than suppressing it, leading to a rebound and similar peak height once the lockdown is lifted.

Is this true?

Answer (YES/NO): YES